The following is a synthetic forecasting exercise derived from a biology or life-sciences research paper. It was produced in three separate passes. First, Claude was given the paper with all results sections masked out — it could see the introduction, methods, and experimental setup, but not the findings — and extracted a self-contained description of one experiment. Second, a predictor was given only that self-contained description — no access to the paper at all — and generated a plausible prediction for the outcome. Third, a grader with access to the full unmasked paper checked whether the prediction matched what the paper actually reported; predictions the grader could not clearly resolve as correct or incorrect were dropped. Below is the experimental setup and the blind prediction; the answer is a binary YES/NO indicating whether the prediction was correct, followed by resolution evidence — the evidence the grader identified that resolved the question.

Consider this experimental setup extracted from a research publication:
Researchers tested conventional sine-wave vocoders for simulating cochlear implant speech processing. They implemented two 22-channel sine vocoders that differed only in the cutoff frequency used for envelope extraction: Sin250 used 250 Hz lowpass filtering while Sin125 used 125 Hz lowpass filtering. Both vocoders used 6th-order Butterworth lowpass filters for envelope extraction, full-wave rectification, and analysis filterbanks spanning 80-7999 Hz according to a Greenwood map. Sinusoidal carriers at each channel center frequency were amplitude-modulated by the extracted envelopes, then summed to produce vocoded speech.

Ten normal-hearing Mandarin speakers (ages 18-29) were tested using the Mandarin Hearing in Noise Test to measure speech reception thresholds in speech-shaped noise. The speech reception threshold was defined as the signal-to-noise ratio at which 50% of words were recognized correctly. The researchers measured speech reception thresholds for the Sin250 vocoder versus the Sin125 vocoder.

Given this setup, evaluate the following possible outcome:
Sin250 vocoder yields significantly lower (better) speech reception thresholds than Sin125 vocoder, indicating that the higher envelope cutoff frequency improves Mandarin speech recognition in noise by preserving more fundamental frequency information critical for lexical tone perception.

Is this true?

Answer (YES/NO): NO